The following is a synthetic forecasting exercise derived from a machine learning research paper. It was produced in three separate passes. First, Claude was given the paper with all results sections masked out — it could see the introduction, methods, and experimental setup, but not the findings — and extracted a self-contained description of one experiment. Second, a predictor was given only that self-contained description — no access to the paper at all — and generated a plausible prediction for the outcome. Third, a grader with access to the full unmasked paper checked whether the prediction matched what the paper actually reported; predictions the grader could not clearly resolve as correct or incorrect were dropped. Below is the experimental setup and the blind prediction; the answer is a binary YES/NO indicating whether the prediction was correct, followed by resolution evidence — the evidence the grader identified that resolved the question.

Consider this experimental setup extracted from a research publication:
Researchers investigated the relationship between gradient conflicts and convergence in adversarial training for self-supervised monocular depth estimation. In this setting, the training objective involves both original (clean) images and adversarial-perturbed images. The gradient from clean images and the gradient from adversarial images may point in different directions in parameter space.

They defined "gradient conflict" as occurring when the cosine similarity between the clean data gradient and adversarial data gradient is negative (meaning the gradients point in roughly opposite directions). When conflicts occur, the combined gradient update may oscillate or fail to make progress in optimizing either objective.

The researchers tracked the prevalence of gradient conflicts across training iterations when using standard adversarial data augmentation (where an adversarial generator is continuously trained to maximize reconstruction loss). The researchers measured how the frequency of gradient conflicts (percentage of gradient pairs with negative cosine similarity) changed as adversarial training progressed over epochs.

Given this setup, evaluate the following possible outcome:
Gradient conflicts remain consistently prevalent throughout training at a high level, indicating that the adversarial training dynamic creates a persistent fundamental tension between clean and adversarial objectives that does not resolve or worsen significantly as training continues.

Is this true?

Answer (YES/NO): NO